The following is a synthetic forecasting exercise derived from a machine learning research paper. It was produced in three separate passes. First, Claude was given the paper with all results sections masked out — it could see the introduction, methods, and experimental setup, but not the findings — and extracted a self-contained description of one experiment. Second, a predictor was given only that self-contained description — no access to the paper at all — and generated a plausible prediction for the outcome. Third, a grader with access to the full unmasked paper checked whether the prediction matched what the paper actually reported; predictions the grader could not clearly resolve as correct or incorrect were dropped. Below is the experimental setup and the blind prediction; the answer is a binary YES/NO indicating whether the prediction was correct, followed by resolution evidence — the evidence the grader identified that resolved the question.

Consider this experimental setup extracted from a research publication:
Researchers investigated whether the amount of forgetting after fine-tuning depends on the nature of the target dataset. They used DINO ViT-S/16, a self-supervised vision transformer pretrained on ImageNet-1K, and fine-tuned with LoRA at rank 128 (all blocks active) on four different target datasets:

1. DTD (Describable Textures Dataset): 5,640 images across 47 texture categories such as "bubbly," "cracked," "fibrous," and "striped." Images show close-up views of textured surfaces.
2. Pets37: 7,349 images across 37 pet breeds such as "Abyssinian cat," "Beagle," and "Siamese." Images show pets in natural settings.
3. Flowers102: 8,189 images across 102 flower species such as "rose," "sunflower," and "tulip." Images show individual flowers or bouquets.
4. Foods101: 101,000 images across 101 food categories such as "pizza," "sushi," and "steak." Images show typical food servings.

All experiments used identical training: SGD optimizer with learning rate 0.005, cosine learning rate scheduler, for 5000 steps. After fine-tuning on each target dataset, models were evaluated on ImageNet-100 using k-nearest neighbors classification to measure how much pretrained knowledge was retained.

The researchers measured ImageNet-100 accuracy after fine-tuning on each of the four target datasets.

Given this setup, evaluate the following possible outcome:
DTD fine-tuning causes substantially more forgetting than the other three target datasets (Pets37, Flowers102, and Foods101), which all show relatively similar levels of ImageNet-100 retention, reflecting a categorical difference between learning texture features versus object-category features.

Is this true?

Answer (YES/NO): NO